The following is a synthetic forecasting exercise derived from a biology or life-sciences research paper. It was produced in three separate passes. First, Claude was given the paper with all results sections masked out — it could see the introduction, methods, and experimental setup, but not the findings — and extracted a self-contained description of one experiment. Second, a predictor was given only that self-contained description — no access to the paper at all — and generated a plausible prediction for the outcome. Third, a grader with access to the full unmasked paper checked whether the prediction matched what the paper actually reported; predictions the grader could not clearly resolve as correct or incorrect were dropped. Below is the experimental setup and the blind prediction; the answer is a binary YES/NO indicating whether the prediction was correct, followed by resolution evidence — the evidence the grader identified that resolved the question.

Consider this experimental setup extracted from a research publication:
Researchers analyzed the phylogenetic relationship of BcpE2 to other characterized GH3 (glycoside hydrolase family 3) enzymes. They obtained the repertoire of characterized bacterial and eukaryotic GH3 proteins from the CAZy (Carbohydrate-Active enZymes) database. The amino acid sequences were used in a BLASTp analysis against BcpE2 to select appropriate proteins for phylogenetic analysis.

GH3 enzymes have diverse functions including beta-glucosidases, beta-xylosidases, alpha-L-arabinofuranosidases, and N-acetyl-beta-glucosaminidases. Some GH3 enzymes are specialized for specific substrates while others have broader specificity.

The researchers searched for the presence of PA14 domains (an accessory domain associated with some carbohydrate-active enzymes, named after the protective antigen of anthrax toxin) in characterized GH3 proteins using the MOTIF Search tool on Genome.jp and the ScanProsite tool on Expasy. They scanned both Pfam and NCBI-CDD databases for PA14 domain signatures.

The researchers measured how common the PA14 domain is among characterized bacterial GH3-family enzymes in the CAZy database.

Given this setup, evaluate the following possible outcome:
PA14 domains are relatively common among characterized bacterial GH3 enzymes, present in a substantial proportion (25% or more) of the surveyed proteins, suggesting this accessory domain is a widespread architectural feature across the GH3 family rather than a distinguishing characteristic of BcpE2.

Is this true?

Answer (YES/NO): NO